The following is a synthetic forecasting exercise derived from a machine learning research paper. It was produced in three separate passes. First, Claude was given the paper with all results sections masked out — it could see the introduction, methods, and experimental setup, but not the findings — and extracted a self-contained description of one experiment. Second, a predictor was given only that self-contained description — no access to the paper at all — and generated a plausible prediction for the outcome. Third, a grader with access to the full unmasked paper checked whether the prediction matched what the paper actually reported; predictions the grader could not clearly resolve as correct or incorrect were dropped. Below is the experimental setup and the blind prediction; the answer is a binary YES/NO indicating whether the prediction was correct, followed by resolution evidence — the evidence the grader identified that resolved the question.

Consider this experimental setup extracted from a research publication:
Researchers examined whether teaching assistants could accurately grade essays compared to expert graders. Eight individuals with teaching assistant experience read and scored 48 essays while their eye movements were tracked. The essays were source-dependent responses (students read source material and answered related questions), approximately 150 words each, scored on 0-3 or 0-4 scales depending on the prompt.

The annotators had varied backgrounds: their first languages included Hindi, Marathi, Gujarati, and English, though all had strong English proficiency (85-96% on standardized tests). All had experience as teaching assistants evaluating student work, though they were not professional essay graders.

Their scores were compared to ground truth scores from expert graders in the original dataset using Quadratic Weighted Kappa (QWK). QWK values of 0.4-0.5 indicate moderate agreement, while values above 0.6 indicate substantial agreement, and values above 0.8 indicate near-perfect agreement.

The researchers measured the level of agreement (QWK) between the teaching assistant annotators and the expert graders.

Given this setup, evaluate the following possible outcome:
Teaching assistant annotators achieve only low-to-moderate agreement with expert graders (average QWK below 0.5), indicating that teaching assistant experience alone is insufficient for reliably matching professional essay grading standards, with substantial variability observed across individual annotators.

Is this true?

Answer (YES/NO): NO